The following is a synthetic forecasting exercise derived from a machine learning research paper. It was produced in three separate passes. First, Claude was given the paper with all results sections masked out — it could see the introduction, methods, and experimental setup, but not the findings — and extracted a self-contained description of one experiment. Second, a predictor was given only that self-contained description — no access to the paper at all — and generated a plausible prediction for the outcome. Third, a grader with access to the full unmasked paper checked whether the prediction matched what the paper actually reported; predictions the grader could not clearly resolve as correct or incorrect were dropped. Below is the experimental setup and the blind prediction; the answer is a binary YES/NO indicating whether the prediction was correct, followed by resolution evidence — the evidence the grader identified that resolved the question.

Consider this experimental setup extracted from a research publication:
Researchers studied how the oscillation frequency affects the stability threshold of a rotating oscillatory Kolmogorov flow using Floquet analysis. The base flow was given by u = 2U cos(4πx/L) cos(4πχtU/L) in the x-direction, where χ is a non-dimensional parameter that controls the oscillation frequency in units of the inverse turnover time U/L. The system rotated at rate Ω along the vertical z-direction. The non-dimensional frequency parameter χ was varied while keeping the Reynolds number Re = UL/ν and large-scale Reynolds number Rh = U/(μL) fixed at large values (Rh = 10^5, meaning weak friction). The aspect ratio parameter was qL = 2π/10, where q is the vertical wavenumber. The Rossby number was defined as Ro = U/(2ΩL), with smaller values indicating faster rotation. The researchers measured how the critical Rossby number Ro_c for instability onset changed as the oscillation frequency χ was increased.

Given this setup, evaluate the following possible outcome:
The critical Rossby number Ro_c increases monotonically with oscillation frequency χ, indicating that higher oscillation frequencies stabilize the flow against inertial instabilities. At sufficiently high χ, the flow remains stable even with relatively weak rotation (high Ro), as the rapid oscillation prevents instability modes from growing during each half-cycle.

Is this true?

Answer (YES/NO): NO